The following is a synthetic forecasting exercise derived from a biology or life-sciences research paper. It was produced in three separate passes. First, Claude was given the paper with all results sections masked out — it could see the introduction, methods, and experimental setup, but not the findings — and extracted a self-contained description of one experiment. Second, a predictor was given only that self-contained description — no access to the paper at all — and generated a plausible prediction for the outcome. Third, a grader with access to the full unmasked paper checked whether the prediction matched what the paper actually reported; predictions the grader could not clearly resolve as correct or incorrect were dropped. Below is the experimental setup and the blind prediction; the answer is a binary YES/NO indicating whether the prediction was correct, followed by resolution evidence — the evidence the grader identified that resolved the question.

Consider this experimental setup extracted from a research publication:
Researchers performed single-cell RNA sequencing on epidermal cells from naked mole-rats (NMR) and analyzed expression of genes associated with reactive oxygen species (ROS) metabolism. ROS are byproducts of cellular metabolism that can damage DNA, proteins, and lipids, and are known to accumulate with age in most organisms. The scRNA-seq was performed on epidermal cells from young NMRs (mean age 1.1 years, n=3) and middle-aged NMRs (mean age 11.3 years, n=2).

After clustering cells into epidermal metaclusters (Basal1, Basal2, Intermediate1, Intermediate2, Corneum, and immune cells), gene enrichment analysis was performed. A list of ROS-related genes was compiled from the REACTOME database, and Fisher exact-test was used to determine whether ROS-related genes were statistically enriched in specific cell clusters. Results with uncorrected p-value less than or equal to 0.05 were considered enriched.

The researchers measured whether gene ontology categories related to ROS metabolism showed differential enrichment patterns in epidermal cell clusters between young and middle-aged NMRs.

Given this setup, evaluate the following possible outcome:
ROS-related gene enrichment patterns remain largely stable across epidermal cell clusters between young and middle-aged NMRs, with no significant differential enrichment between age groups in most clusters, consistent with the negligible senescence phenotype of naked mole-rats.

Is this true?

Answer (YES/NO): YES